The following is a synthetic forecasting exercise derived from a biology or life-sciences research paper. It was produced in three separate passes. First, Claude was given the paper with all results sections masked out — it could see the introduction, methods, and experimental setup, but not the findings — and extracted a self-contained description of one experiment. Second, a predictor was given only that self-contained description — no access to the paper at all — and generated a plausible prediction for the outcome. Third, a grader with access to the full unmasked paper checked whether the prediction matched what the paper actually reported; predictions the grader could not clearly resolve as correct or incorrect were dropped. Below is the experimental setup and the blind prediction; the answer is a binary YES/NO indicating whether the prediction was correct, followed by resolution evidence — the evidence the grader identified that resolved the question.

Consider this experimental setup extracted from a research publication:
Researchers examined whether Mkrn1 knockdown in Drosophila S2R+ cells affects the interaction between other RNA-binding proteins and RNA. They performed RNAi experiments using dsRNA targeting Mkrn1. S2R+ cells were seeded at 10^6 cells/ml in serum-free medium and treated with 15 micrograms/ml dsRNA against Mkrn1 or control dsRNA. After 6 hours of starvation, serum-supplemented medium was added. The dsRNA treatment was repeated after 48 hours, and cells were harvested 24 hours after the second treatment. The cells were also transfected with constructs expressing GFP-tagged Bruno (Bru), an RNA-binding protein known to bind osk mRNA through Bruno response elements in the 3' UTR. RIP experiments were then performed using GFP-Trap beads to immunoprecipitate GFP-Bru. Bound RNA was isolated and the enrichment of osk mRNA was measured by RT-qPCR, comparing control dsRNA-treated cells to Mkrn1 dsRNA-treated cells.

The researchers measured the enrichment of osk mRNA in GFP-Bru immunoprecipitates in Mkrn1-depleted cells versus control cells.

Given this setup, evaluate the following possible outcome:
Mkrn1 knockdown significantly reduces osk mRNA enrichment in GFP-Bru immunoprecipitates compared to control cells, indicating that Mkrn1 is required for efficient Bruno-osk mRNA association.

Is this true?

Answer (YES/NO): NO